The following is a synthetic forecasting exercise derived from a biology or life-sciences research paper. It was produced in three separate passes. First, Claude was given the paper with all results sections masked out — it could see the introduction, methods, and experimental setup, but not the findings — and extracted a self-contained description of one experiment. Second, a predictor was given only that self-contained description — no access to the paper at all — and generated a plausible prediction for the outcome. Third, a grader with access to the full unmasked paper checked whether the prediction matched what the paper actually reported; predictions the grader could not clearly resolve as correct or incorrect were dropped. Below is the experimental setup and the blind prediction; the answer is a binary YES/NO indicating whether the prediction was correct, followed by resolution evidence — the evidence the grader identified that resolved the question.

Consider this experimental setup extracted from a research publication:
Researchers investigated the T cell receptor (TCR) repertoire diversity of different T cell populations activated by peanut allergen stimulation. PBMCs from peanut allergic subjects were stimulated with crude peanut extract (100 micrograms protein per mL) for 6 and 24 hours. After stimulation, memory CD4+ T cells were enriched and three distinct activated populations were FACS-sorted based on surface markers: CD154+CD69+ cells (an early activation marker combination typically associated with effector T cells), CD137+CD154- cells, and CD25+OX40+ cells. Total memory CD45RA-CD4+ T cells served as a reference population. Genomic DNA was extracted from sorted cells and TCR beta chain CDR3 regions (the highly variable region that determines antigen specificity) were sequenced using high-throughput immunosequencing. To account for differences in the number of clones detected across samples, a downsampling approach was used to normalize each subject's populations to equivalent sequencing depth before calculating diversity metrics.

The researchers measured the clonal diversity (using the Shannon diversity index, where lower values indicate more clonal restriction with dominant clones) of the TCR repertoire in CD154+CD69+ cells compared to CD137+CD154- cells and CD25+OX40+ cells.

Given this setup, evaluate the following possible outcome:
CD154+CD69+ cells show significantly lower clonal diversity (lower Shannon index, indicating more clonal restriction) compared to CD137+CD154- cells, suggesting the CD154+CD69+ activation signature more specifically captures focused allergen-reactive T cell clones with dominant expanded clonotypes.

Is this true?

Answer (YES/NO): YES